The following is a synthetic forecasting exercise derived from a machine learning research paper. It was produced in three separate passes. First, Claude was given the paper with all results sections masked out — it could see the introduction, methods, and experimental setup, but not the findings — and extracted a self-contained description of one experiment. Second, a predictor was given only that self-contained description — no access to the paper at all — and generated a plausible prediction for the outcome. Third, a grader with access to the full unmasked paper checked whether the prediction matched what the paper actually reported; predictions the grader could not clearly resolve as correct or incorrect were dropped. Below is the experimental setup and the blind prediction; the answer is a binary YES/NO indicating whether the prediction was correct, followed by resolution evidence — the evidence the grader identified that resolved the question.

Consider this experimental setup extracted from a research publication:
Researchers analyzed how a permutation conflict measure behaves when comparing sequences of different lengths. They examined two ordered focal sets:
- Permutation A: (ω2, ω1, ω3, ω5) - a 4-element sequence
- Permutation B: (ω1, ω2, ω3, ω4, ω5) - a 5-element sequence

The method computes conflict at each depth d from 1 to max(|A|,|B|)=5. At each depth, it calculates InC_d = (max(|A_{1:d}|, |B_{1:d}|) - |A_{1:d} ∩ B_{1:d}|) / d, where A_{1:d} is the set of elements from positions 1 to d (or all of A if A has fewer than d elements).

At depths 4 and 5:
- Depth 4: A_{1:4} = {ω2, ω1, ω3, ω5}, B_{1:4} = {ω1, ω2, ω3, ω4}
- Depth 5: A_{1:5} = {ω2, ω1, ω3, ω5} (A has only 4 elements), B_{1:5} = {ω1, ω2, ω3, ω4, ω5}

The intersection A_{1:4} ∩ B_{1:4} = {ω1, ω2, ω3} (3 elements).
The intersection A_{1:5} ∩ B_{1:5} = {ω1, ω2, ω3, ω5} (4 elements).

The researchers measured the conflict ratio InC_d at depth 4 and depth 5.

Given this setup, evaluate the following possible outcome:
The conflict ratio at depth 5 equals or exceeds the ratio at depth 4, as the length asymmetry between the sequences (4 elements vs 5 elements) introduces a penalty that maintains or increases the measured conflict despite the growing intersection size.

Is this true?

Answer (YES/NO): NO